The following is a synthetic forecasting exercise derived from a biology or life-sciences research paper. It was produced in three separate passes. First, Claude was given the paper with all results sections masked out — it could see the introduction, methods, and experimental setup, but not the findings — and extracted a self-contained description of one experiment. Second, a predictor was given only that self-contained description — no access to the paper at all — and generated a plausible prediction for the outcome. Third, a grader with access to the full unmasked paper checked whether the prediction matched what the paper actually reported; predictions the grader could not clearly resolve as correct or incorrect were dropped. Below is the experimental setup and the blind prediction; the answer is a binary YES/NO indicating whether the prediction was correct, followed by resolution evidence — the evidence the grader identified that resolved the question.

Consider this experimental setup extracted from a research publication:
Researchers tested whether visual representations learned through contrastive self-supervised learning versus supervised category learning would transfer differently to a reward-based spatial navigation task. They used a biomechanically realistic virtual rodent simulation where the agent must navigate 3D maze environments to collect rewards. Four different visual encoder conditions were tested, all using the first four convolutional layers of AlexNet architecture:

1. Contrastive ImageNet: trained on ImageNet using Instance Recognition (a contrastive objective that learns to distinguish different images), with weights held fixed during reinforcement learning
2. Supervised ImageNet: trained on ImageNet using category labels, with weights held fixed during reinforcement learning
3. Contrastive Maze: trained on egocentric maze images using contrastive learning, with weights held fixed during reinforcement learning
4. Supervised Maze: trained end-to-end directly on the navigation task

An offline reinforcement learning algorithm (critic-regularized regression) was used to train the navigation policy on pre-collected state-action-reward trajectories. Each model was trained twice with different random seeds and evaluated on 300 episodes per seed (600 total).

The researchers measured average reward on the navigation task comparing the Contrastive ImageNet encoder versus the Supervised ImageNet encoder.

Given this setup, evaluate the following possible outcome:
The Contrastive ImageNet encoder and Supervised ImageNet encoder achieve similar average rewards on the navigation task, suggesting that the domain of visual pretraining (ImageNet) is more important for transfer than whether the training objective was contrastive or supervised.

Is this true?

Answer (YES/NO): NO